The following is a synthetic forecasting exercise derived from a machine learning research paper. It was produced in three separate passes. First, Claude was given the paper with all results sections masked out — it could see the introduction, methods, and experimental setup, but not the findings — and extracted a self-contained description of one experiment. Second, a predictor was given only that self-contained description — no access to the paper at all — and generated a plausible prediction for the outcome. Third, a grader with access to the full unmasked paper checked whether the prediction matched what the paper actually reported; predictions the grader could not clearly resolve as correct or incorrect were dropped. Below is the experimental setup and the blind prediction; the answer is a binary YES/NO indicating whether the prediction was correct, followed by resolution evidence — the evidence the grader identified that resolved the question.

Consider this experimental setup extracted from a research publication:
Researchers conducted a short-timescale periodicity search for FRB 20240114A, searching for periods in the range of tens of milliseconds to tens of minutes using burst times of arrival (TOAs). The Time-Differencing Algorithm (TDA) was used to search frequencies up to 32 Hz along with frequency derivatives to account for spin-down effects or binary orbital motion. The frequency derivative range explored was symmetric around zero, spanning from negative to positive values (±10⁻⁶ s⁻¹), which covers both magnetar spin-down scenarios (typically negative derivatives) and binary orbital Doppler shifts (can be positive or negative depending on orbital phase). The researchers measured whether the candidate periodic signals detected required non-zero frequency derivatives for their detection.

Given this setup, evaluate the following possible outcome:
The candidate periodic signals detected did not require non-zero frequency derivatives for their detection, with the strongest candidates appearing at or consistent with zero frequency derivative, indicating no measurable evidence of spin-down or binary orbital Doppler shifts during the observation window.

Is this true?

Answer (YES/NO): NO